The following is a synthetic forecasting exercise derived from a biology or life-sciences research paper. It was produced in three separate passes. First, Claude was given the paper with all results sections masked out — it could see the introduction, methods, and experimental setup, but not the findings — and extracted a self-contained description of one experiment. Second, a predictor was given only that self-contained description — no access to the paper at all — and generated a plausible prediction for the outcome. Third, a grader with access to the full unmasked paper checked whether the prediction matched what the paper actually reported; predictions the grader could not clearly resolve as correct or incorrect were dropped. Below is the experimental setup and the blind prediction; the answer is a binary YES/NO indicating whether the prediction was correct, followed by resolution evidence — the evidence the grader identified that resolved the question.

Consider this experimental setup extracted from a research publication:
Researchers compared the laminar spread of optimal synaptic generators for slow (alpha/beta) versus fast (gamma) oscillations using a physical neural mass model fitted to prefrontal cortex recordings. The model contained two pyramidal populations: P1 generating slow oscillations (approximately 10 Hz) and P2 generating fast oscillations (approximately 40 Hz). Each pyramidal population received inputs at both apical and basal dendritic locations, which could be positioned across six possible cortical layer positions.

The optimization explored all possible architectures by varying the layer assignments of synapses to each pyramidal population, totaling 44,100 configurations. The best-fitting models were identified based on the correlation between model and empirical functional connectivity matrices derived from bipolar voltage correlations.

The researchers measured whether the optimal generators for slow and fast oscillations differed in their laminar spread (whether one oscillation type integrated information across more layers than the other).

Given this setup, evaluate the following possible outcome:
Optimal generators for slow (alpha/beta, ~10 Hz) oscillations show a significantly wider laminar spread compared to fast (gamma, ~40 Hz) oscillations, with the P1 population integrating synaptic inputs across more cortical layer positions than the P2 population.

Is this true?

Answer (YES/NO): YES